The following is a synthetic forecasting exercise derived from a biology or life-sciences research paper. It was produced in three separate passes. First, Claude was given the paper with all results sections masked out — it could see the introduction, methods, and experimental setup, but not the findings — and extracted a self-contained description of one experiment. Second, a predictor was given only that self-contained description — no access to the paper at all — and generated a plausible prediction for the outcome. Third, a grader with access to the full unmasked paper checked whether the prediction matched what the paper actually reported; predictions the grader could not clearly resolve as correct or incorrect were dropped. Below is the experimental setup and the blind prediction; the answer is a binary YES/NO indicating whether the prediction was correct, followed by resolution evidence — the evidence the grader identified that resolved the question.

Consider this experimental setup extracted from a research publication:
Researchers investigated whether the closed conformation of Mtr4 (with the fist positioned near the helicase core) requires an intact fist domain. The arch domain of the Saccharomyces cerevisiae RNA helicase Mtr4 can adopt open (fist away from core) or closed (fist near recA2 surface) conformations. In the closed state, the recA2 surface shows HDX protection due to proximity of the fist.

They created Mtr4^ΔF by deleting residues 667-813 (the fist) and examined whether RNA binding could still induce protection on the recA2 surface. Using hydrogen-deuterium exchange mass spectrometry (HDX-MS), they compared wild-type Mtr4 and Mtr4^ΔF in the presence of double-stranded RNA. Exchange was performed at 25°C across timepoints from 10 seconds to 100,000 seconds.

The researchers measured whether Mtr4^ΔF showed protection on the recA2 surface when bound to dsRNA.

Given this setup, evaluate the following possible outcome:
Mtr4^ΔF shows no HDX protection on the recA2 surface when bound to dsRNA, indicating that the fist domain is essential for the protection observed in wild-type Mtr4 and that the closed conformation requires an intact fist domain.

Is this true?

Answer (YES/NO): YES